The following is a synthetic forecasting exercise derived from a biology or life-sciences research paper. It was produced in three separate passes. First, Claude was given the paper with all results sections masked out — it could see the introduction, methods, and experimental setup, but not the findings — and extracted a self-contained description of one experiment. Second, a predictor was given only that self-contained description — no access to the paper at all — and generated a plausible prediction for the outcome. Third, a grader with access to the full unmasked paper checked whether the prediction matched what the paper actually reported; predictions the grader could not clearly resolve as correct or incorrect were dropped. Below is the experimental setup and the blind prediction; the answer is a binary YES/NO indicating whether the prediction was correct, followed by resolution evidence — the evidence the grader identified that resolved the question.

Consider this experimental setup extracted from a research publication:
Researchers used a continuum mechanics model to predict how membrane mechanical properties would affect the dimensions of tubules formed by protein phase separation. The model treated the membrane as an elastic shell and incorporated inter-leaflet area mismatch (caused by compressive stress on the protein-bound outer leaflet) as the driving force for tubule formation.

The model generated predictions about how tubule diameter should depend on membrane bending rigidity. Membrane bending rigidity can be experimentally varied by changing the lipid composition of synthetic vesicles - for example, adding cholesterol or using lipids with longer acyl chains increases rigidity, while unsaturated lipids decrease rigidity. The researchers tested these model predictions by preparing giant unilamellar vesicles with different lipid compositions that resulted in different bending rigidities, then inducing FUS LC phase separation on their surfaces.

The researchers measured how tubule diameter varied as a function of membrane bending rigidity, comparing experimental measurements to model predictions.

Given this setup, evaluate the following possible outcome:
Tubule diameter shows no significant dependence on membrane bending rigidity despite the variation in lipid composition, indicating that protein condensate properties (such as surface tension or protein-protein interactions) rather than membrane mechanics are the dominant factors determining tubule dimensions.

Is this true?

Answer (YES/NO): NO